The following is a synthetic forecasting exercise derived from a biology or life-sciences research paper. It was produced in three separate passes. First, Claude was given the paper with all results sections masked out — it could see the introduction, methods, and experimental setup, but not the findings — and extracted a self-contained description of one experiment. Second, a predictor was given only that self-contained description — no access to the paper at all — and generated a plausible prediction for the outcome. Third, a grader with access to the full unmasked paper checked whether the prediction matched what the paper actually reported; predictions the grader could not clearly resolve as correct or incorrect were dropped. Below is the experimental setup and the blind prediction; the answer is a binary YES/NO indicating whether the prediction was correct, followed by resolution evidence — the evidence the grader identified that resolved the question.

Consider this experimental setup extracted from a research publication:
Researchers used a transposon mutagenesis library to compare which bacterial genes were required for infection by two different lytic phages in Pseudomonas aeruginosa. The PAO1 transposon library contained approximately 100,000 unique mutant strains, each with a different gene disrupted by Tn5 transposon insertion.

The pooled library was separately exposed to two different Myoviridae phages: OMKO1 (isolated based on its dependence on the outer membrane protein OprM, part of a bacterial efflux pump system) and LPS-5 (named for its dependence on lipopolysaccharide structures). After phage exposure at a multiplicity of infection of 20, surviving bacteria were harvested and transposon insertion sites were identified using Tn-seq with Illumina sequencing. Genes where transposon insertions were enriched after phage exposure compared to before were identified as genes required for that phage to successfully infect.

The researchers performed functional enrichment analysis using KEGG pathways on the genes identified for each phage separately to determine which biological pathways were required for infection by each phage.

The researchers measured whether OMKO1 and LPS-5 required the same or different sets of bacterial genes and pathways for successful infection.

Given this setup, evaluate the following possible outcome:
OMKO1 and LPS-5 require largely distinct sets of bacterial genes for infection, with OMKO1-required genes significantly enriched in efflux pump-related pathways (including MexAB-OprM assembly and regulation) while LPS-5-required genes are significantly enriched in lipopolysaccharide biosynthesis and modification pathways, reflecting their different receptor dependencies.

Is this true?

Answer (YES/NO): NO